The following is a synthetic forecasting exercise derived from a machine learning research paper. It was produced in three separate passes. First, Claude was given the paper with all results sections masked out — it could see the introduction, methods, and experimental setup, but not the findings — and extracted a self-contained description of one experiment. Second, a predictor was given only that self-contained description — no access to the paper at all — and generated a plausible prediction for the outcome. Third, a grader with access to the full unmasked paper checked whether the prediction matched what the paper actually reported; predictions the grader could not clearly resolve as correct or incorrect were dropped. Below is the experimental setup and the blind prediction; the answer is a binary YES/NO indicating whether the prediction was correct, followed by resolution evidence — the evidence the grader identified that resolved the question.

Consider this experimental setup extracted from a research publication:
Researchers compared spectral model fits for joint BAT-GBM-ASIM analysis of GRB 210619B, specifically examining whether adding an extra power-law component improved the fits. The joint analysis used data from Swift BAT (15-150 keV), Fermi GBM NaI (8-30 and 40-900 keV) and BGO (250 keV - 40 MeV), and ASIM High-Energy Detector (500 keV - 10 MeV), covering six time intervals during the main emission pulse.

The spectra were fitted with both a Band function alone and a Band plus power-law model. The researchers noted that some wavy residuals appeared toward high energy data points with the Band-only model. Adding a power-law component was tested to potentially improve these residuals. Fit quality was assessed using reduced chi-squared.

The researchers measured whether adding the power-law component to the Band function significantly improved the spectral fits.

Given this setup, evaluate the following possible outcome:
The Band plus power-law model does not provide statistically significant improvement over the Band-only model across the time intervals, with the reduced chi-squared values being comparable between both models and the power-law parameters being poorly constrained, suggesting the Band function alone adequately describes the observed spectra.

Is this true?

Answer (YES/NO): YES